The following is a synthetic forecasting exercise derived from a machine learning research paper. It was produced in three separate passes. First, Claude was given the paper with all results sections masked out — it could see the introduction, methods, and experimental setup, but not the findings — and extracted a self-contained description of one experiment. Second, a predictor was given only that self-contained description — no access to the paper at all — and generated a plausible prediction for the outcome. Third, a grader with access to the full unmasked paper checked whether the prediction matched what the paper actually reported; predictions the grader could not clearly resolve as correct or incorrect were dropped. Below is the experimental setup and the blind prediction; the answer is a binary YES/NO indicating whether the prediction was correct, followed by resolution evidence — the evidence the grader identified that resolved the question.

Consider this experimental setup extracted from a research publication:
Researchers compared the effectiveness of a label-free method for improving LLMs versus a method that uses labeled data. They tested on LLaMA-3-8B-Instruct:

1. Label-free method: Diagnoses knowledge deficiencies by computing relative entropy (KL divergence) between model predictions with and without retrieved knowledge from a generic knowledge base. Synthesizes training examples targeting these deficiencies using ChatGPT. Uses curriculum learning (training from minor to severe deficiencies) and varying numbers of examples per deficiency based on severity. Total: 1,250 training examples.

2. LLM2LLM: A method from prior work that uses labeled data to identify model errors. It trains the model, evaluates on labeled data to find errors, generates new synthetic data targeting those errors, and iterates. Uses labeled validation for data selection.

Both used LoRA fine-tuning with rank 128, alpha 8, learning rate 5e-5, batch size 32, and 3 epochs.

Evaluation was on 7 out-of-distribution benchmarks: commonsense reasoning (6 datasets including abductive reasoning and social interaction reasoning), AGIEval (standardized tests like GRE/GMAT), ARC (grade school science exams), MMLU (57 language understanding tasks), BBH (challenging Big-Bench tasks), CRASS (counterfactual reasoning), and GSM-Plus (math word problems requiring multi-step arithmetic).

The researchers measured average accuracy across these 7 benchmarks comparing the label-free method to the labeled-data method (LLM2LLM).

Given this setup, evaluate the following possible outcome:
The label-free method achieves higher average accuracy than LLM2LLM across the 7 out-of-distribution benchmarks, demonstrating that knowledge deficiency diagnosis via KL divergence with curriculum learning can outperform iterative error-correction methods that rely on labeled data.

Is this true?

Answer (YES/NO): YES